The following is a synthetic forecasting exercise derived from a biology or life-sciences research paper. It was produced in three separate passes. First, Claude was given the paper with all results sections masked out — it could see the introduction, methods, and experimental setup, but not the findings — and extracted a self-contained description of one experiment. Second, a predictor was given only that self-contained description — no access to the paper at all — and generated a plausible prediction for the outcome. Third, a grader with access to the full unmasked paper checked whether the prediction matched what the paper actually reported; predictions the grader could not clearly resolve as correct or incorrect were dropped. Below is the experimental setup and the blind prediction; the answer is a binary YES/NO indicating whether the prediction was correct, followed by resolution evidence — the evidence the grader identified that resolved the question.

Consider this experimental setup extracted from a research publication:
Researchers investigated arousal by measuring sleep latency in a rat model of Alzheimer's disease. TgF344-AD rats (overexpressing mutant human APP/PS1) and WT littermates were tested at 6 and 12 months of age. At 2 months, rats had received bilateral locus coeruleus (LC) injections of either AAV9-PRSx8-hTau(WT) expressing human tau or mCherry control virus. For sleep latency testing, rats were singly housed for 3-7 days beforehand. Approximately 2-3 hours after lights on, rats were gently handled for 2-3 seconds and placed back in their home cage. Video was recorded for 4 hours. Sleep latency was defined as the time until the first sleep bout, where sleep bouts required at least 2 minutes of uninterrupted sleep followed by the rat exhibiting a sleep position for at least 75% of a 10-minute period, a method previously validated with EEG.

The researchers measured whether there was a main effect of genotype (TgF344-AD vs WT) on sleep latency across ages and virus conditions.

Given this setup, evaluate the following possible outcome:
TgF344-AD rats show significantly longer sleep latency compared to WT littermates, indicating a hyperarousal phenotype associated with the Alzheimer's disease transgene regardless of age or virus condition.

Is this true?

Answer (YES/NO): NO